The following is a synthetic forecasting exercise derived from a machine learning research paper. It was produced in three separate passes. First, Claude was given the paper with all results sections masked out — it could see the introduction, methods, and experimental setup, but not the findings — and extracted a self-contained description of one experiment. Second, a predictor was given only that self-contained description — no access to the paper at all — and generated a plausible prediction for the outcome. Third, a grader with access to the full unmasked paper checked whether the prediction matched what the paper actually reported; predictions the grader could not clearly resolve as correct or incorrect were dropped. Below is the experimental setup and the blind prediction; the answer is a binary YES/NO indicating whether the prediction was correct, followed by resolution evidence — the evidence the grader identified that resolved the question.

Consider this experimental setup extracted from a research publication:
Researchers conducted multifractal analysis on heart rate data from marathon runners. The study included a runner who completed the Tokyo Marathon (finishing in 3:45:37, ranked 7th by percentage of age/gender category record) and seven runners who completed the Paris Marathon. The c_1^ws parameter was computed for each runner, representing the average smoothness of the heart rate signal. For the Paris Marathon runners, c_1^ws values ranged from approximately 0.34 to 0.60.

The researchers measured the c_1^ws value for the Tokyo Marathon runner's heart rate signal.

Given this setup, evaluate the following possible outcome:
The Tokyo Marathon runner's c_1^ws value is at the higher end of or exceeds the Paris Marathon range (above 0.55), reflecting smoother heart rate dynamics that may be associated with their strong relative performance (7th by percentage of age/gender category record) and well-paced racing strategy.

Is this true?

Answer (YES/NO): NO